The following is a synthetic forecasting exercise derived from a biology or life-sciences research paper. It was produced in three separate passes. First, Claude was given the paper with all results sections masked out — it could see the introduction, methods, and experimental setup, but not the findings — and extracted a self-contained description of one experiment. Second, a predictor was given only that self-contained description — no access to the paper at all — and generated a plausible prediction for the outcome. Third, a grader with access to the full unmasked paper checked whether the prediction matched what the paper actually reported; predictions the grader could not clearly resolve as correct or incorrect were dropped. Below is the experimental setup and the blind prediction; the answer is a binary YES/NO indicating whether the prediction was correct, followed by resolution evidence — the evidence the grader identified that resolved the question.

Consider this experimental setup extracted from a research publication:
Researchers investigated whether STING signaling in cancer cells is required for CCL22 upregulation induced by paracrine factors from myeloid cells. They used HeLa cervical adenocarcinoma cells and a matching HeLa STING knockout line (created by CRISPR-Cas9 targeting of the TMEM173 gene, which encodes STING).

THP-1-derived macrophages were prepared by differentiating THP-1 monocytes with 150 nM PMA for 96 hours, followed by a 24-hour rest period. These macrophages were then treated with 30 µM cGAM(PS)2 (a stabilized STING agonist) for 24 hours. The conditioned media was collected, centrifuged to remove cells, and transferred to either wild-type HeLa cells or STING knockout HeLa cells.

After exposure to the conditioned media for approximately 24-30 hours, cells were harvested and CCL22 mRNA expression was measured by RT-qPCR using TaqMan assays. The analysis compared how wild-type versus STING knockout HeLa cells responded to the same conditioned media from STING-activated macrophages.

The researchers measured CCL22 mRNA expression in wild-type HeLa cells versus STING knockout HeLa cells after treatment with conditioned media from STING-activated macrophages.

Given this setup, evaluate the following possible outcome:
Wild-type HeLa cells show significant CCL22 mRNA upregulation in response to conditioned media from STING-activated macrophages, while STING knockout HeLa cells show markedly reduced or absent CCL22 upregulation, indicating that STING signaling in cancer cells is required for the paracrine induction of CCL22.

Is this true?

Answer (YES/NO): YES